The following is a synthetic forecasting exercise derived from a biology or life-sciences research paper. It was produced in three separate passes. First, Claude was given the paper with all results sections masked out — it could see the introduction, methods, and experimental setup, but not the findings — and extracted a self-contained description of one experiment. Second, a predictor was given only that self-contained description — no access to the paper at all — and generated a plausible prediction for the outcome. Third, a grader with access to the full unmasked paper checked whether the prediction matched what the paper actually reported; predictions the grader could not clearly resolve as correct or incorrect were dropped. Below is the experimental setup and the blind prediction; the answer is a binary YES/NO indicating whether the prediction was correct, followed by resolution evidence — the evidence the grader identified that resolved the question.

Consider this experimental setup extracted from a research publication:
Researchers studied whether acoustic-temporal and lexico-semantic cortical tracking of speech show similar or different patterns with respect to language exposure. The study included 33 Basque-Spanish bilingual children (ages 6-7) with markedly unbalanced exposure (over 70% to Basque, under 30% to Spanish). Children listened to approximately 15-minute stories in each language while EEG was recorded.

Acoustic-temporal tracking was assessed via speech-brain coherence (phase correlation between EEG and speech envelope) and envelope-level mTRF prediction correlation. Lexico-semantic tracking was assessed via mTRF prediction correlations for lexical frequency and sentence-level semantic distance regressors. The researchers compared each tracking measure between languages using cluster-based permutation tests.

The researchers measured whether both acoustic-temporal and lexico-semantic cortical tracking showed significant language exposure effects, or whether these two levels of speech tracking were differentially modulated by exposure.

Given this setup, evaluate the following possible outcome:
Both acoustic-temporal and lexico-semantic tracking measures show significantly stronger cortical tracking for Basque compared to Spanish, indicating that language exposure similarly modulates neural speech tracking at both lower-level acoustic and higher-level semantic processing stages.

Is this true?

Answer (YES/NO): NO